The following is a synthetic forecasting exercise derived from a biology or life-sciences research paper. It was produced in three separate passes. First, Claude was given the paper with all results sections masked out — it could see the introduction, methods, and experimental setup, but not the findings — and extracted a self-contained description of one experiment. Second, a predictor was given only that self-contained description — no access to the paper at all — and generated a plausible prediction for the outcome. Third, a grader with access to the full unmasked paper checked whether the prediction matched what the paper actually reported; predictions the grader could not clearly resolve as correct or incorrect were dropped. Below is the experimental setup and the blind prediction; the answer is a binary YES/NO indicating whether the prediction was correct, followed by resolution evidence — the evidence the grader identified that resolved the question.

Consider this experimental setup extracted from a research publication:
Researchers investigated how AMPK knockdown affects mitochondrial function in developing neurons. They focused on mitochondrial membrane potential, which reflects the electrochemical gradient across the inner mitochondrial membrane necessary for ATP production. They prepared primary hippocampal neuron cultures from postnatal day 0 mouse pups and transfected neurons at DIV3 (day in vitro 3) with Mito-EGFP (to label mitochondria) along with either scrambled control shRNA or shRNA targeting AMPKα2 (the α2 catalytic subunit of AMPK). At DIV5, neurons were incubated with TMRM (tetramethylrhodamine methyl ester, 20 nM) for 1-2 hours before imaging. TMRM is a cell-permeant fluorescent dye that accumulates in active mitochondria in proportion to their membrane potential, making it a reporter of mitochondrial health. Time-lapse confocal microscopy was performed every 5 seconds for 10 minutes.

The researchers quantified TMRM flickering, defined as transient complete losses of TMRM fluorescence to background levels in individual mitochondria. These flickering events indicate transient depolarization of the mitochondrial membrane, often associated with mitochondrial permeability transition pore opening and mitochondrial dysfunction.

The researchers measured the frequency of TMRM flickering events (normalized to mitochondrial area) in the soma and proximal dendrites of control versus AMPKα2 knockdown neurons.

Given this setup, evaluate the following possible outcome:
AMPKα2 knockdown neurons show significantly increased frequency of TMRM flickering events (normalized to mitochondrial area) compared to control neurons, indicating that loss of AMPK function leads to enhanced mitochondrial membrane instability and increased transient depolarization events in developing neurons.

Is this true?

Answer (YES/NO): NO